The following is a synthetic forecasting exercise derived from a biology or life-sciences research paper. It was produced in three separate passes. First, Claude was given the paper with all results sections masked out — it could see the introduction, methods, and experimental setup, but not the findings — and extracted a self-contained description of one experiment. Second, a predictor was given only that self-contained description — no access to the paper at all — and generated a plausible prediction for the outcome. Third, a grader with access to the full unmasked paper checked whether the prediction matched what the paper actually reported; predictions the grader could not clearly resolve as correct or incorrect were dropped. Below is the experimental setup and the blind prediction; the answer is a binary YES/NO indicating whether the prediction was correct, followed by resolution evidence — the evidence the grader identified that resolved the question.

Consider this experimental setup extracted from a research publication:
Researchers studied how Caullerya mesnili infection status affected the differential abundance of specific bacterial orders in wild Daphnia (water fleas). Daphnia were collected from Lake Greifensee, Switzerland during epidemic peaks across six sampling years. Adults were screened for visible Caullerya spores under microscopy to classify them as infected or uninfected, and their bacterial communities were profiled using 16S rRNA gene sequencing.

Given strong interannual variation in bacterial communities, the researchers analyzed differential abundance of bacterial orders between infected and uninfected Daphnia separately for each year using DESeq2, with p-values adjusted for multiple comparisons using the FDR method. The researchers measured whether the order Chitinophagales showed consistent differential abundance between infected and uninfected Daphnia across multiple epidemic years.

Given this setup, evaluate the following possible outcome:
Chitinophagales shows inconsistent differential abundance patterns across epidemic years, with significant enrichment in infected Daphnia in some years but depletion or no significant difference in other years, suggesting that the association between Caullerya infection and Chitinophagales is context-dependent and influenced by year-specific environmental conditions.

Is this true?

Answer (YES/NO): YES